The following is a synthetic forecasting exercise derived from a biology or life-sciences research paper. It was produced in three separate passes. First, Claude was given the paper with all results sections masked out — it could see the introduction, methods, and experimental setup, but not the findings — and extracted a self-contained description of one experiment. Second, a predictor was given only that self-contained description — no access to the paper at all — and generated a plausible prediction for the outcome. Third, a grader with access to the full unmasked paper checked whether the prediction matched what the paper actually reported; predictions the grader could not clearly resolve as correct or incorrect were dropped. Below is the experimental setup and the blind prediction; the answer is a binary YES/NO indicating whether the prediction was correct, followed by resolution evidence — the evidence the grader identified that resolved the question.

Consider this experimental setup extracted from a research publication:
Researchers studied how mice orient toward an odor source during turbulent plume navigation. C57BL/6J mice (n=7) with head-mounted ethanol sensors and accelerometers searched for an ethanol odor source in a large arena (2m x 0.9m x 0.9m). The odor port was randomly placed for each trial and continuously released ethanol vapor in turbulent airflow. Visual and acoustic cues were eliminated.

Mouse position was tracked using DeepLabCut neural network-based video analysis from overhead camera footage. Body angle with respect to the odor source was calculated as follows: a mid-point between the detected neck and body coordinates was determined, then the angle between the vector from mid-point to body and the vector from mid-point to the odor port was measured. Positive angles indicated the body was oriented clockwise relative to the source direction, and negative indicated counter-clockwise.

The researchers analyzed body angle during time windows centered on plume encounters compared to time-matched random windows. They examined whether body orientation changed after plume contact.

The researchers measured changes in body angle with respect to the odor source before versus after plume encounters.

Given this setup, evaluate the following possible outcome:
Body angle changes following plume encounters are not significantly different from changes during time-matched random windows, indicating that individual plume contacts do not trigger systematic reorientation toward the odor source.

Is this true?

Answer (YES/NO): NO